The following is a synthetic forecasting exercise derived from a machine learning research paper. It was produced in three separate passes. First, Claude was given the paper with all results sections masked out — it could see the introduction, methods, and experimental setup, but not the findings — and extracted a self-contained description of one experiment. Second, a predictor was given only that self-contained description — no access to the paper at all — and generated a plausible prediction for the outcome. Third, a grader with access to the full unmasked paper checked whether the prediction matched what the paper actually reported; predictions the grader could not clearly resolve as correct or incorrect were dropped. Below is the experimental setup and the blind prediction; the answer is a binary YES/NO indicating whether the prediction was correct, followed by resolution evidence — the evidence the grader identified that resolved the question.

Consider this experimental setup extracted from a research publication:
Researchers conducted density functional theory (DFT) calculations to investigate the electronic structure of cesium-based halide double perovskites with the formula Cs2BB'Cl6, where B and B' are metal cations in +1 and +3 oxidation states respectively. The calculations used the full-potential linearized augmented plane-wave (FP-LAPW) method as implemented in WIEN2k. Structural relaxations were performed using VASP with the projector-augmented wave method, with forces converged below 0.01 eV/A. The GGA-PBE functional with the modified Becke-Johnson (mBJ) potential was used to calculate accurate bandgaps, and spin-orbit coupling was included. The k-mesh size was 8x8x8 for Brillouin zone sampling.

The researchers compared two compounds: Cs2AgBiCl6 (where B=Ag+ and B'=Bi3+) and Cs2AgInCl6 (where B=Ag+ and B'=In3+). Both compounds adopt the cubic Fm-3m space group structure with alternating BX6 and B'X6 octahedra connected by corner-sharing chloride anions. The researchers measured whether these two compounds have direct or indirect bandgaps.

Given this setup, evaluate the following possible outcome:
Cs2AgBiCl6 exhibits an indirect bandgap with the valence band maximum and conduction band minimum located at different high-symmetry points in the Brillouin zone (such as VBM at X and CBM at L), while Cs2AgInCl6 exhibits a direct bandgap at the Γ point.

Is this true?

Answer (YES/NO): NO